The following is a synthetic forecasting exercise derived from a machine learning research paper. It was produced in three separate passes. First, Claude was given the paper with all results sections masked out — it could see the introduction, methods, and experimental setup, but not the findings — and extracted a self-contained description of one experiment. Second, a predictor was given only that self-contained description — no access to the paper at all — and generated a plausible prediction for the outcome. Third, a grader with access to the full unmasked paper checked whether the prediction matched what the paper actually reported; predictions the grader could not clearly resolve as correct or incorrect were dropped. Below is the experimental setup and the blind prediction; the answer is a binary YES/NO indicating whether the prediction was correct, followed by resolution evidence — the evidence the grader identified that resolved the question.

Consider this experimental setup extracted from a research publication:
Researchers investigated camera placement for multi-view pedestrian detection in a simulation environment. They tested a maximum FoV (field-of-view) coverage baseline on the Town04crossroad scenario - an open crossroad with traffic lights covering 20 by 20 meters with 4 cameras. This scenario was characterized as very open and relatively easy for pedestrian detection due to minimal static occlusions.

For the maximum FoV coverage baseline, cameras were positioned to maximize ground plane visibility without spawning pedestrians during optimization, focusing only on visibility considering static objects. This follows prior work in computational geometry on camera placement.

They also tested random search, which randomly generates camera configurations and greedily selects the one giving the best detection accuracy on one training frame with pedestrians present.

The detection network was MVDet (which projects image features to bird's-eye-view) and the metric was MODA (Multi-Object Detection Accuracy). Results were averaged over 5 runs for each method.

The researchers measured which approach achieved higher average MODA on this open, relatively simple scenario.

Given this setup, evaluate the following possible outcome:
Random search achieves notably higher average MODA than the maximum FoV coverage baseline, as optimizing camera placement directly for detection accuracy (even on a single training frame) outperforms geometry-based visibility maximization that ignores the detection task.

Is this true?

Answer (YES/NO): YES